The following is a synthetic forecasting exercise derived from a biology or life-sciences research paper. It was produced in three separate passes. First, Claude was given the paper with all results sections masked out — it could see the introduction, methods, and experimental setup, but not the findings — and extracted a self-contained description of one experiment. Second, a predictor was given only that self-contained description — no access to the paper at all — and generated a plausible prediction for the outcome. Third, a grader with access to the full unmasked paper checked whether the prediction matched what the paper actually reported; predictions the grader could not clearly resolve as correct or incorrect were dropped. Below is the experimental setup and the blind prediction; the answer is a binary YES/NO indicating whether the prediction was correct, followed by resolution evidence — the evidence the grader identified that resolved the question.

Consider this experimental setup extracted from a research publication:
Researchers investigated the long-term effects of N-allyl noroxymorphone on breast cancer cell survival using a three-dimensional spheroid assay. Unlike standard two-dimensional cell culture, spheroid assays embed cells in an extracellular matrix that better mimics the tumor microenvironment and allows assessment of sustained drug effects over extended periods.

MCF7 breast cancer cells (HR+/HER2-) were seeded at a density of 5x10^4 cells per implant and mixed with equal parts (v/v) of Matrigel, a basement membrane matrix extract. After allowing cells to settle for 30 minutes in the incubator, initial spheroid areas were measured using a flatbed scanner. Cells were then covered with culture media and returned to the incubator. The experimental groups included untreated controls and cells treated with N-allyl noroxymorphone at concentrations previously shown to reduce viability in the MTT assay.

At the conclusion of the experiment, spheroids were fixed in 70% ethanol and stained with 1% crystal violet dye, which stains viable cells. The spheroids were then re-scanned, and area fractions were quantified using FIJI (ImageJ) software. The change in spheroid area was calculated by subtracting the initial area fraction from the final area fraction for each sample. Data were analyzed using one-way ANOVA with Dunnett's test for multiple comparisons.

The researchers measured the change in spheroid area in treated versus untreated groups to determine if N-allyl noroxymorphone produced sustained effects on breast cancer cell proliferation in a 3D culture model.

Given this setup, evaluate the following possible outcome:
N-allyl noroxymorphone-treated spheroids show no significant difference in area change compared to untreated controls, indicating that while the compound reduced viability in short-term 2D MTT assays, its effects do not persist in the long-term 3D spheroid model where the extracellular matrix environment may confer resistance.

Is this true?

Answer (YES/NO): NO